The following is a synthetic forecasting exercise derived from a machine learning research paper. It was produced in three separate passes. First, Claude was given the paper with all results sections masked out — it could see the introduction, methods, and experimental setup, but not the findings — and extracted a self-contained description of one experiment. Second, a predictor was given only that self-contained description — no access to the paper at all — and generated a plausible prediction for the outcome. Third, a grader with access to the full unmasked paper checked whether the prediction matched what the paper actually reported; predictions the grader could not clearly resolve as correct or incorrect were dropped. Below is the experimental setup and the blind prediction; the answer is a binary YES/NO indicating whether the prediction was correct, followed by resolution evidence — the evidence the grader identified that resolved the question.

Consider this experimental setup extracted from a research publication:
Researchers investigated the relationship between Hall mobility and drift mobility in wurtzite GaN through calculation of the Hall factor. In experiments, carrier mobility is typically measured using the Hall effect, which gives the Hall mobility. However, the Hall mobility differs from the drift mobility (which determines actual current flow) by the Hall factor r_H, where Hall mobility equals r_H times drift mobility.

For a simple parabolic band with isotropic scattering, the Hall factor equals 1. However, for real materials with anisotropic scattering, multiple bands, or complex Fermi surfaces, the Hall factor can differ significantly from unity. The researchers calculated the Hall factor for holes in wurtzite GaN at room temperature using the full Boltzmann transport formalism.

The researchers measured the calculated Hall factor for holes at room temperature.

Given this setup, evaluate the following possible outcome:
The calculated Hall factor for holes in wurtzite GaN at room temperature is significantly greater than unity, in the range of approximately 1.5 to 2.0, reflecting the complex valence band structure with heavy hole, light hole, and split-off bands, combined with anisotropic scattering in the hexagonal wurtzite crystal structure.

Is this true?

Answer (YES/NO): NO